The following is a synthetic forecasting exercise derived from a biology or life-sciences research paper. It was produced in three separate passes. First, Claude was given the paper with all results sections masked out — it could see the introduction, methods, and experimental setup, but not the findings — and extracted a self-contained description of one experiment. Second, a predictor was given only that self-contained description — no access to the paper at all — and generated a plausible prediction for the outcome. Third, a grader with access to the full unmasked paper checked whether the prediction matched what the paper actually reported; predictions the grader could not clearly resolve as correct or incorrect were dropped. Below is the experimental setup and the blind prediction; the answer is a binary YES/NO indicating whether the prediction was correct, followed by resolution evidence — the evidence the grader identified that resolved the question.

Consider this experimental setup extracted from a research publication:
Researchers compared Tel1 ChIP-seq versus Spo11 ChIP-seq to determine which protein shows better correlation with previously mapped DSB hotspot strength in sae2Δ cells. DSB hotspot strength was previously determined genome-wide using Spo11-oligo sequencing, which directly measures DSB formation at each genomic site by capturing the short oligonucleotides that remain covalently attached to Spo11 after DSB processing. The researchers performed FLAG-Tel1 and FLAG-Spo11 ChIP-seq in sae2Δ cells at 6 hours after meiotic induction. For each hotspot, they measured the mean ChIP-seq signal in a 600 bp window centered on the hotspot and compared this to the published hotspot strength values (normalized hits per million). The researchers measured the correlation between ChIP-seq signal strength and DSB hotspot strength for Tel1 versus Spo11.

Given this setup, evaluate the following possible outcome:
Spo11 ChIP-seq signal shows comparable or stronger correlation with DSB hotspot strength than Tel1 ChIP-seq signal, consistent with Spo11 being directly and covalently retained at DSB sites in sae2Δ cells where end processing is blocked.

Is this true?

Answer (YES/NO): NO